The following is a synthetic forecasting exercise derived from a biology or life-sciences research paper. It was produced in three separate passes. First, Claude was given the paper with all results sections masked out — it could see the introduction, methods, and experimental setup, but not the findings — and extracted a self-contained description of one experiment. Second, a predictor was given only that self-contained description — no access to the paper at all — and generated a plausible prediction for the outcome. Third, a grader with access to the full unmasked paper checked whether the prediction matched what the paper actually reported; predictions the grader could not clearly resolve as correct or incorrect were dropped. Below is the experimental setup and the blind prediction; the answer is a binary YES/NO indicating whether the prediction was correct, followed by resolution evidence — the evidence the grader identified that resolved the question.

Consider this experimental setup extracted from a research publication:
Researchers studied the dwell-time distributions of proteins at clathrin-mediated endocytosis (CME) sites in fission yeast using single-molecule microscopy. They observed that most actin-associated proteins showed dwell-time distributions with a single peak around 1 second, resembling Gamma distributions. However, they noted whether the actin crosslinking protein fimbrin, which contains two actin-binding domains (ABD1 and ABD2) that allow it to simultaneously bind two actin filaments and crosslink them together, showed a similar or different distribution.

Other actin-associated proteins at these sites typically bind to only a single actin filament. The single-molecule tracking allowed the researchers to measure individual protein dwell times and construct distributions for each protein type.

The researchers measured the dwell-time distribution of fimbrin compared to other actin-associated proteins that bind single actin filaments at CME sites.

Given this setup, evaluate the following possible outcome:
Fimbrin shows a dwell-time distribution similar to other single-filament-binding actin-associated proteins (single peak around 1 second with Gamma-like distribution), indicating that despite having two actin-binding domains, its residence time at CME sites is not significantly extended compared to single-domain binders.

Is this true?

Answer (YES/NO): NO